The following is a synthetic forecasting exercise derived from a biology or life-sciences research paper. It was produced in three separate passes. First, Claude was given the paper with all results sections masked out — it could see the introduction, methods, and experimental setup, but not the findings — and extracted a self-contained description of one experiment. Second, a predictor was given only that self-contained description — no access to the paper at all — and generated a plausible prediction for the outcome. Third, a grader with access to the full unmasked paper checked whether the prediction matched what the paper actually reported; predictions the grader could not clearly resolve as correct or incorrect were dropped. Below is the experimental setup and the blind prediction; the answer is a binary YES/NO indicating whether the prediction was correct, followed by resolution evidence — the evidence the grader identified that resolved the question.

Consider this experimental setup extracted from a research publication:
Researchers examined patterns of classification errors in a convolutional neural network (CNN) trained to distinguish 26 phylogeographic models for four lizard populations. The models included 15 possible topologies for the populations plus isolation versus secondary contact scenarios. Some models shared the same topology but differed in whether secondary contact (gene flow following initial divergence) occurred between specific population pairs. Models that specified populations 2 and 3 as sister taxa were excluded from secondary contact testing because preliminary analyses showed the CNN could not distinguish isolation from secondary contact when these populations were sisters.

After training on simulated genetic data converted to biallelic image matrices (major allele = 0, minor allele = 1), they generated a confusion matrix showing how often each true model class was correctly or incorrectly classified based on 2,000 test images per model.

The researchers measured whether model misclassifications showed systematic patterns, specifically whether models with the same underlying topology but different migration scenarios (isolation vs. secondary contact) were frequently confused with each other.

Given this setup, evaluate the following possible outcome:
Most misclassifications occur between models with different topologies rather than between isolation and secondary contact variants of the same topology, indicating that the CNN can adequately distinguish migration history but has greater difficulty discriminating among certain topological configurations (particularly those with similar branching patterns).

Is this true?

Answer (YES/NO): NO